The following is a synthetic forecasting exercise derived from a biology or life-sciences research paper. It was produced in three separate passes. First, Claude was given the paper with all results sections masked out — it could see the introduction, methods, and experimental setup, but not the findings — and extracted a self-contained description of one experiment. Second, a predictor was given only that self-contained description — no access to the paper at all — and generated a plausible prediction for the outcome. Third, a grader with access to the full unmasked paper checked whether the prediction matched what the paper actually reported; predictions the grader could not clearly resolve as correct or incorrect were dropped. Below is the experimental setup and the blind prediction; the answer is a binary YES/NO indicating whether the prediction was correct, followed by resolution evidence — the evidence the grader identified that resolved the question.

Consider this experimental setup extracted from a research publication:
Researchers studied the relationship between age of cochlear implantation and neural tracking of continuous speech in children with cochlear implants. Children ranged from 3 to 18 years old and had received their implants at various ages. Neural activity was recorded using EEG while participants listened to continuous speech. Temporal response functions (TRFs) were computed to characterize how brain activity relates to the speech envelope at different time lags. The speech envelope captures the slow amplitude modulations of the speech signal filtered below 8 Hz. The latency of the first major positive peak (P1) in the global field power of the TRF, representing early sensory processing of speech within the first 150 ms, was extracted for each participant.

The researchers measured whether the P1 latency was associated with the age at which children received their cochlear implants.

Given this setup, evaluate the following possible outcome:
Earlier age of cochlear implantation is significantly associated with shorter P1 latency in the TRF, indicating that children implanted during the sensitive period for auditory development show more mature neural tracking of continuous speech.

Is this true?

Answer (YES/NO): YES